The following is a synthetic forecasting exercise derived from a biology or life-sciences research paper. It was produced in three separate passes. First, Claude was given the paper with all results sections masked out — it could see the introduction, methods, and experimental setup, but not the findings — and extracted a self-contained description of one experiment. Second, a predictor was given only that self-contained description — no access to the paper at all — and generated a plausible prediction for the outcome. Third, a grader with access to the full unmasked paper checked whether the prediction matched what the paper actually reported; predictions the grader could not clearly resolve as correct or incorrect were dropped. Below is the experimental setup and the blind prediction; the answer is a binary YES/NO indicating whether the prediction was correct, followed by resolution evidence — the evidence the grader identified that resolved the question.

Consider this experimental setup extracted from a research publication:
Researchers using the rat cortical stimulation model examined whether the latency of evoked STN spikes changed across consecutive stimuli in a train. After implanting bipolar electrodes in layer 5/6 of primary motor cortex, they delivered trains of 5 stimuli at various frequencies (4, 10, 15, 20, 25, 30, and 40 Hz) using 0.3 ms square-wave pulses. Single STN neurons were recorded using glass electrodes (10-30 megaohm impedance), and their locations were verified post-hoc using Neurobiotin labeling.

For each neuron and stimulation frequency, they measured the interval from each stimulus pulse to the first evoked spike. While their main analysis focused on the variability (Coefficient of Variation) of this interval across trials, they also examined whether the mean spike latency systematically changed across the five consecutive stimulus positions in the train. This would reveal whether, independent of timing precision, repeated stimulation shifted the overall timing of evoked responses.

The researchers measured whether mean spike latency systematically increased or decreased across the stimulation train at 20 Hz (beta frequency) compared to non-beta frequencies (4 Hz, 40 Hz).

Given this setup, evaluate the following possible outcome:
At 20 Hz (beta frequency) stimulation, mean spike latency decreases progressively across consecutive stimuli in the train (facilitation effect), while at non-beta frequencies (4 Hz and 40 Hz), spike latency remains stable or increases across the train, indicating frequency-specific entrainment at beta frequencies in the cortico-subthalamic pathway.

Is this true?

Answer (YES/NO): NO